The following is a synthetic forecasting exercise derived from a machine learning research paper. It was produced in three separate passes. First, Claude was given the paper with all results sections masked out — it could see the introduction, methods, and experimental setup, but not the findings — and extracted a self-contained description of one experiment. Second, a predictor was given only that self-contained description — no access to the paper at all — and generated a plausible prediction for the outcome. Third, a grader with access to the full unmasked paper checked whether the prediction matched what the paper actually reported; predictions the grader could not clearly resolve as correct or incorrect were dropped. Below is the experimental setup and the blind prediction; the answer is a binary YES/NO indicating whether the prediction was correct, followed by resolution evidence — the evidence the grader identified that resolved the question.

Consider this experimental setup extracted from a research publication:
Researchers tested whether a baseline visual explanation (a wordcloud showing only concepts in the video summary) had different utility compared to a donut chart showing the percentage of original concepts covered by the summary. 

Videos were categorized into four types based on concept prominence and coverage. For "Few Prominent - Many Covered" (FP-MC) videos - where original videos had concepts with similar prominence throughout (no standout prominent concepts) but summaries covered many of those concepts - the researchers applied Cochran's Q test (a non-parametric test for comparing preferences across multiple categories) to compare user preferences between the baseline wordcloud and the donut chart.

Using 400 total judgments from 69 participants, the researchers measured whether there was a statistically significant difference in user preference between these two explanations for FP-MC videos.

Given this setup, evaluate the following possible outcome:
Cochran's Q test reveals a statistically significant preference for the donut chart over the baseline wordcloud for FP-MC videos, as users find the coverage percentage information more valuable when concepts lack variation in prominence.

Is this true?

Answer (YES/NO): NO